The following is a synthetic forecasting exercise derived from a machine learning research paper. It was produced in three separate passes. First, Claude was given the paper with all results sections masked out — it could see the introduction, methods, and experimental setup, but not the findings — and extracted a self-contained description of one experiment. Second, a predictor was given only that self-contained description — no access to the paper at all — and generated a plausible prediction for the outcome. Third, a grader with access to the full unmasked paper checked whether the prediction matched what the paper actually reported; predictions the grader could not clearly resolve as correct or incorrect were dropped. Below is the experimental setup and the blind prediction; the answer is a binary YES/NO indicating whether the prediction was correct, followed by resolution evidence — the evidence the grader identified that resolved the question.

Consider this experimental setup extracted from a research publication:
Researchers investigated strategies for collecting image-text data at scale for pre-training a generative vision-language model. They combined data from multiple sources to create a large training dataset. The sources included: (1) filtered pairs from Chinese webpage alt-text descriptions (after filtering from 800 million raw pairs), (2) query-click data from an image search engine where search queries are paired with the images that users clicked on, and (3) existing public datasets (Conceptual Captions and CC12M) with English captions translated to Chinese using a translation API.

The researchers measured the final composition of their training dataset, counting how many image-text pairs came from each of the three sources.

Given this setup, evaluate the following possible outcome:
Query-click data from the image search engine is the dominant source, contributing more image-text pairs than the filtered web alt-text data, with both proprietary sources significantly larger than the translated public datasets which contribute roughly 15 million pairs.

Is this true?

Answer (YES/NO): NO